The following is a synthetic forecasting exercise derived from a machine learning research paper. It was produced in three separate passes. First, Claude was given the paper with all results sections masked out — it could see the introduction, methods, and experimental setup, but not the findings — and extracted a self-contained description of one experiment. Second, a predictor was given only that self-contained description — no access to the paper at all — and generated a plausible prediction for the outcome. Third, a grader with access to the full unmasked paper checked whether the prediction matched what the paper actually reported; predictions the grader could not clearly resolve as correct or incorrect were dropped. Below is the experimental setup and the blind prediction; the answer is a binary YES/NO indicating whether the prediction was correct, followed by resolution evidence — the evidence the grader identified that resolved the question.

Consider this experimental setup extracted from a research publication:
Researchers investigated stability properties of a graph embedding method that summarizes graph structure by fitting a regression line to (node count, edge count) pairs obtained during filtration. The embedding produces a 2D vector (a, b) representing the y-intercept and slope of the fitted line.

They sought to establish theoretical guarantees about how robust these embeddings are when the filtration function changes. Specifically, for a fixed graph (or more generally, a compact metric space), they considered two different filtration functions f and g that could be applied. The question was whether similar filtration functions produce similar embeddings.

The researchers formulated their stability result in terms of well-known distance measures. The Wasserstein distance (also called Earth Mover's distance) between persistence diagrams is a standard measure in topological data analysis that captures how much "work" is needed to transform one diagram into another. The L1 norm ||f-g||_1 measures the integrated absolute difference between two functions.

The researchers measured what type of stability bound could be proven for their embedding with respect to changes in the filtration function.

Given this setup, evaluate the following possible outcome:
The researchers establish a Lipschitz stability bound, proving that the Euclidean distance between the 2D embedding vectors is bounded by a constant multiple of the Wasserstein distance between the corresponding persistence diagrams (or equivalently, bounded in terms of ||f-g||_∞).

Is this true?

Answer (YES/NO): NO